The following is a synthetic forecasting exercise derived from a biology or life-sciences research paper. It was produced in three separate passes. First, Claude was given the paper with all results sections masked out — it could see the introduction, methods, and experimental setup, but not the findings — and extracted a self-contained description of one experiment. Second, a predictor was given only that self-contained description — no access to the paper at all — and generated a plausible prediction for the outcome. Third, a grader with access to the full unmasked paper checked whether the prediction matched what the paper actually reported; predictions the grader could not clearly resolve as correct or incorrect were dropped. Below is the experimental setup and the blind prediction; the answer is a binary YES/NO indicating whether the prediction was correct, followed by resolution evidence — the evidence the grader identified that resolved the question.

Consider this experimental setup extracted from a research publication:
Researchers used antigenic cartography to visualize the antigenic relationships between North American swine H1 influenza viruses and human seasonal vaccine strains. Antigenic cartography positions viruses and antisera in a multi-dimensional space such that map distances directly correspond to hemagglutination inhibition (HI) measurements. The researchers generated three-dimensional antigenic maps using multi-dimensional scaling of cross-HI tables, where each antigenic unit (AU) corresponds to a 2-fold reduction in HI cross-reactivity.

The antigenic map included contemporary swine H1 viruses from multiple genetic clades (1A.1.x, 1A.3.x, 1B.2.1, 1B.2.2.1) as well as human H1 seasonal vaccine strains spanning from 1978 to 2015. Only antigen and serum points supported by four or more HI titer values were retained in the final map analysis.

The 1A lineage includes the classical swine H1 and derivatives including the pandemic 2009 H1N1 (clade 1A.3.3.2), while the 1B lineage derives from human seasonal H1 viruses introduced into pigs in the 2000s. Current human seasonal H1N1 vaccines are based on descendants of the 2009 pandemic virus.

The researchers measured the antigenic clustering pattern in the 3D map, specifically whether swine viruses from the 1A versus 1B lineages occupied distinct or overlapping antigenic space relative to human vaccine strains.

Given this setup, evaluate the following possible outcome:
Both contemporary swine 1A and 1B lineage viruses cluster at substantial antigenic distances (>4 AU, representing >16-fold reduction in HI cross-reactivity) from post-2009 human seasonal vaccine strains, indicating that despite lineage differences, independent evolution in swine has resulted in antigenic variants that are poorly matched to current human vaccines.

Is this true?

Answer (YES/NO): NO